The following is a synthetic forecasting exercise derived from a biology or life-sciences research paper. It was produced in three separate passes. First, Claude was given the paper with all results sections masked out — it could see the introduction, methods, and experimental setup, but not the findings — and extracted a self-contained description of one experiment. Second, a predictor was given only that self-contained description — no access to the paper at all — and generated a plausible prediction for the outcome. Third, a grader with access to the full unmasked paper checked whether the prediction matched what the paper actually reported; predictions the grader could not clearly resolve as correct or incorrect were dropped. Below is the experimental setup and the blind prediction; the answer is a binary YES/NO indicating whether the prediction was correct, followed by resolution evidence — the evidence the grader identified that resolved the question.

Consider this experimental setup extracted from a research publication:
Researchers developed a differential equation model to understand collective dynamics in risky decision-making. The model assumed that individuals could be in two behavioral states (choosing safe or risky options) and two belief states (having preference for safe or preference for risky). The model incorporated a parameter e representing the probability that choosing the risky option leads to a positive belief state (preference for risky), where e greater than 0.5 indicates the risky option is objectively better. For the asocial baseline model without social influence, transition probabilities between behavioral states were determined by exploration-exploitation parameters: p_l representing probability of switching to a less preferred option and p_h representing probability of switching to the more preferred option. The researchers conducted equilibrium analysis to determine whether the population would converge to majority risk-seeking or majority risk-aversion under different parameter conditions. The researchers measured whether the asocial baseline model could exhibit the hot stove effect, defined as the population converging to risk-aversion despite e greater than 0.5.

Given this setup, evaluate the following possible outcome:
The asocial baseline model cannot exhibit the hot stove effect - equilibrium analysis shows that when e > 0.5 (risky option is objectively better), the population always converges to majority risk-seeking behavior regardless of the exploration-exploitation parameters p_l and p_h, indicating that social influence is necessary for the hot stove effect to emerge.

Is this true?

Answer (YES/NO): NO